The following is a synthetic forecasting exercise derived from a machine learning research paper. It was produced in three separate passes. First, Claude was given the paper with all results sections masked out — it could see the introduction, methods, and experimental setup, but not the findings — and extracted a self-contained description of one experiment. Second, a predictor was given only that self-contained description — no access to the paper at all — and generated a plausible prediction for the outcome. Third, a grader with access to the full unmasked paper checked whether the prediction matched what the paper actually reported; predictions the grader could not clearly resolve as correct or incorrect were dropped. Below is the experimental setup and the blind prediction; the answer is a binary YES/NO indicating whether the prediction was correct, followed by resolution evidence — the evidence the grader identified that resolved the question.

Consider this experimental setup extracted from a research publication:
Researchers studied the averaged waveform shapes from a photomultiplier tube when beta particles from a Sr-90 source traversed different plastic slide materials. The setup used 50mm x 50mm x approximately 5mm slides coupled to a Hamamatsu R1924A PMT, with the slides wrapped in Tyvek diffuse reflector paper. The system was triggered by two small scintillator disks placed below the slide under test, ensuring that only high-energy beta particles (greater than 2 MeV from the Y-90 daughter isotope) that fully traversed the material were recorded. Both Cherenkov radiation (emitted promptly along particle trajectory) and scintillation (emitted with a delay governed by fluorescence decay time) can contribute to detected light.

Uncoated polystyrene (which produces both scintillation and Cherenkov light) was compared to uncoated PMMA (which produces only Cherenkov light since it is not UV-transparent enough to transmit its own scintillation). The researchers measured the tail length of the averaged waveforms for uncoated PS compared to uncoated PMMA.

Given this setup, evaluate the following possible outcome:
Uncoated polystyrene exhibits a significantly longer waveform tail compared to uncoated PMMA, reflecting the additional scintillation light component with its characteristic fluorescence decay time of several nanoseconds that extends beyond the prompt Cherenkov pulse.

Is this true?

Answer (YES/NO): YES